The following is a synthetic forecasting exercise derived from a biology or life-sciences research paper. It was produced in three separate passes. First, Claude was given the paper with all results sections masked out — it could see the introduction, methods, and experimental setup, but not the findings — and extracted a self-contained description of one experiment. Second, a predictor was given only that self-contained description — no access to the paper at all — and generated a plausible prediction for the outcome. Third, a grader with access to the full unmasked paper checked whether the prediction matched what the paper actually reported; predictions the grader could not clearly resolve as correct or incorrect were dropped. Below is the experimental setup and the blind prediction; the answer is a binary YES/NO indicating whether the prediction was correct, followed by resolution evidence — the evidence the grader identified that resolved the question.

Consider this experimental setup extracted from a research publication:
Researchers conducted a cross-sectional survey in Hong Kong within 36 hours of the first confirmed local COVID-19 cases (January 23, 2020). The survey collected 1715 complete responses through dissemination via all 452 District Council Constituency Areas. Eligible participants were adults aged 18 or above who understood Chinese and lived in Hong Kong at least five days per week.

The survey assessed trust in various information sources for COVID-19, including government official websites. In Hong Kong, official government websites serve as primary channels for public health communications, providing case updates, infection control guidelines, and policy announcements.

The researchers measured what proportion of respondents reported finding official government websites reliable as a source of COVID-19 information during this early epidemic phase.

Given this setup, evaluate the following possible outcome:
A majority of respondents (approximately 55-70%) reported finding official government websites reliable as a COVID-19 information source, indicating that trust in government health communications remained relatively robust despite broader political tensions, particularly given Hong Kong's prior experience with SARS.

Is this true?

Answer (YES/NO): NO